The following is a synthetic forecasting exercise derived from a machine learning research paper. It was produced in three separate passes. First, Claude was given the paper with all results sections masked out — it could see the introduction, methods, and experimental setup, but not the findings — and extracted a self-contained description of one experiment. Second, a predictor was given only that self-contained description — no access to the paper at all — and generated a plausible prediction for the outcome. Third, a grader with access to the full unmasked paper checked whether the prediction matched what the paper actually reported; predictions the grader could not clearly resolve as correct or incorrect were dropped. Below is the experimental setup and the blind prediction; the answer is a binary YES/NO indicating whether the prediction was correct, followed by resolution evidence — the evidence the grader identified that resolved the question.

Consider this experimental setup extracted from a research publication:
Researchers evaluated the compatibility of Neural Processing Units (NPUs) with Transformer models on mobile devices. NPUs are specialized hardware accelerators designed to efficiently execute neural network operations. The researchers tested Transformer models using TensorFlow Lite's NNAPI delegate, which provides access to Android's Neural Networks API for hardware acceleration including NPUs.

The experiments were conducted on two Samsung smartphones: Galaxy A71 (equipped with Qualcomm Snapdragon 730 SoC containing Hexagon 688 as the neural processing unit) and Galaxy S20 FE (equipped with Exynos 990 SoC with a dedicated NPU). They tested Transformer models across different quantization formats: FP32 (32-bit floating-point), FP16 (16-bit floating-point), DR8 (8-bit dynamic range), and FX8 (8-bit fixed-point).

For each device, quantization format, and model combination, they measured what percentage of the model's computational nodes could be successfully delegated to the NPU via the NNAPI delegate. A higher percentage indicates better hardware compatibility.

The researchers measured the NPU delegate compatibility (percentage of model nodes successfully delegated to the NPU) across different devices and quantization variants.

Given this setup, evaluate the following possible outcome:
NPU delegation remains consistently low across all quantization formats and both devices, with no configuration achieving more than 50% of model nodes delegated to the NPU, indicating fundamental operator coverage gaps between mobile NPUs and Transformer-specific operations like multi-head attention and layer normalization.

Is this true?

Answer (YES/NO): YES